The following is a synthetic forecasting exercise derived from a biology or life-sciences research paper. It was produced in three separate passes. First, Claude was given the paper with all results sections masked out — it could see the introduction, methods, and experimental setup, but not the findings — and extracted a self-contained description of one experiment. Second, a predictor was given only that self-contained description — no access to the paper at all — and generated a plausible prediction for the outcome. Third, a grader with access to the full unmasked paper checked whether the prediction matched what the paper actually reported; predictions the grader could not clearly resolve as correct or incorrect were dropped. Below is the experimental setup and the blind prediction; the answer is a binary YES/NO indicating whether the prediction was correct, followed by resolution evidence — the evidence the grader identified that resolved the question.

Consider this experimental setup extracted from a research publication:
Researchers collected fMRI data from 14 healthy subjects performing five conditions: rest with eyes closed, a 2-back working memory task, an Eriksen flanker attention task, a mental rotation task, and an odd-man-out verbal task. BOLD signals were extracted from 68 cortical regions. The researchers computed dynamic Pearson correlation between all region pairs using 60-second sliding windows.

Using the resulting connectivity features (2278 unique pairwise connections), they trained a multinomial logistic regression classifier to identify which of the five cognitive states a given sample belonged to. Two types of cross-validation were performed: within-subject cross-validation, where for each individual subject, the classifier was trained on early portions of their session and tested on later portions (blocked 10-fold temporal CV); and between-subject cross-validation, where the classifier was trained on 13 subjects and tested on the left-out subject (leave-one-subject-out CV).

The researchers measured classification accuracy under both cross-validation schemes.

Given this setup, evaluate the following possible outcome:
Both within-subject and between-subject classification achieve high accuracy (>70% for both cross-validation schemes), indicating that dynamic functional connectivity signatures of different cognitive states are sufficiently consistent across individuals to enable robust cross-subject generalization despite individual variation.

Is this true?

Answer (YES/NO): NO